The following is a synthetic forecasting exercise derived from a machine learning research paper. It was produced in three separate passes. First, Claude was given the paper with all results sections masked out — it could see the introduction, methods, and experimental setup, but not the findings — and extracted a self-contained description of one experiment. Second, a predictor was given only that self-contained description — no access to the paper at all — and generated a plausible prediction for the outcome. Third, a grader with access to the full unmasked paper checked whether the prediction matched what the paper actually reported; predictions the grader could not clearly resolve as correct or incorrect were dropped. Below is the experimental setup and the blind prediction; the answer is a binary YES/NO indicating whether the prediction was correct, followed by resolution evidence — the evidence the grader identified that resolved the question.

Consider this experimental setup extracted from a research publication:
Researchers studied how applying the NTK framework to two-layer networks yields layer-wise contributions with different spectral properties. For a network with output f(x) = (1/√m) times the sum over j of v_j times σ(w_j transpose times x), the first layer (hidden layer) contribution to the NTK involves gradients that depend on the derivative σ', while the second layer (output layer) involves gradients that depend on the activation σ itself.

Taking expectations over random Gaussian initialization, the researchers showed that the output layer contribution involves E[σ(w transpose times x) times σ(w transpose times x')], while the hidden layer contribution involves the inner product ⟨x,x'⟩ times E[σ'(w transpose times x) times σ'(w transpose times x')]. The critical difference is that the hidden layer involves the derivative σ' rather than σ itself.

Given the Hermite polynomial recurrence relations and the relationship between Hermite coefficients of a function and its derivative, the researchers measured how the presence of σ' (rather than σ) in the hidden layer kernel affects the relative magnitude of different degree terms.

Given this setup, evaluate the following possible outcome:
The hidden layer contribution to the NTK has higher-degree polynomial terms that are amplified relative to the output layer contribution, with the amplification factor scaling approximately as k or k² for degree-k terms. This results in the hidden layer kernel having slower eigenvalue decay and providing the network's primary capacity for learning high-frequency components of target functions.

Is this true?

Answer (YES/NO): YES